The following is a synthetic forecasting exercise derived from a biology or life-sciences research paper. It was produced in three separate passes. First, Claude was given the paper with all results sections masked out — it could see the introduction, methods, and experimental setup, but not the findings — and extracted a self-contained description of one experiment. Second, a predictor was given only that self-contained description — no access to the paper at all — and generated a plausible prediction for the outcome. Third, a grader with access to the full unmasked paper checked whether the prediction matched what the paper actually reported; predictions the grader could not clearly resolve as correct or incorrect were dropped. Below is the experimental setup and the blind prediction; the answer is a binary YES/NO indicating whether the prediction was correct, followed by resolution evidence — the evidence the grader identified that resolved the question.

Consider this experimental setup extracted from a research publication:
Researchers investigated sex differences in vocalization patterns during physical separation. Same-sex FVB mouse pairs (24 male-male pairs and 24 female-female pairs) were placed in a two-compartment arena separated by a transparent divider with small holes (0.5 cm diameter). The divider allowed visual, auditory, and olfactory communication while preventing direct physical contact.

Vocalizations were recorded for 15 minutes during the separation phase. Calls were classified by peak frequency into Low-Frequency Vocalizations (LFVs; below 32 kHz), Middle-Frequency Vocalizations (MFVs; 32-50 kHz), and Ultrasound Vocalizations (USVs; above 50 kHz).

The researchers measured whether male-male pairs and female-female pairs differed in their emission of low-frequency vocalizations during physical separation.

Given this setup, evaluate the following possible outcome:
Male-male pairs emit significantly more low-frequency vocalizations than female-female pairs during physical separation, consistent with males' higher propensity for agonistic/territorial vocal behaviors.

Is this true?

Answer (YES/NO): NO